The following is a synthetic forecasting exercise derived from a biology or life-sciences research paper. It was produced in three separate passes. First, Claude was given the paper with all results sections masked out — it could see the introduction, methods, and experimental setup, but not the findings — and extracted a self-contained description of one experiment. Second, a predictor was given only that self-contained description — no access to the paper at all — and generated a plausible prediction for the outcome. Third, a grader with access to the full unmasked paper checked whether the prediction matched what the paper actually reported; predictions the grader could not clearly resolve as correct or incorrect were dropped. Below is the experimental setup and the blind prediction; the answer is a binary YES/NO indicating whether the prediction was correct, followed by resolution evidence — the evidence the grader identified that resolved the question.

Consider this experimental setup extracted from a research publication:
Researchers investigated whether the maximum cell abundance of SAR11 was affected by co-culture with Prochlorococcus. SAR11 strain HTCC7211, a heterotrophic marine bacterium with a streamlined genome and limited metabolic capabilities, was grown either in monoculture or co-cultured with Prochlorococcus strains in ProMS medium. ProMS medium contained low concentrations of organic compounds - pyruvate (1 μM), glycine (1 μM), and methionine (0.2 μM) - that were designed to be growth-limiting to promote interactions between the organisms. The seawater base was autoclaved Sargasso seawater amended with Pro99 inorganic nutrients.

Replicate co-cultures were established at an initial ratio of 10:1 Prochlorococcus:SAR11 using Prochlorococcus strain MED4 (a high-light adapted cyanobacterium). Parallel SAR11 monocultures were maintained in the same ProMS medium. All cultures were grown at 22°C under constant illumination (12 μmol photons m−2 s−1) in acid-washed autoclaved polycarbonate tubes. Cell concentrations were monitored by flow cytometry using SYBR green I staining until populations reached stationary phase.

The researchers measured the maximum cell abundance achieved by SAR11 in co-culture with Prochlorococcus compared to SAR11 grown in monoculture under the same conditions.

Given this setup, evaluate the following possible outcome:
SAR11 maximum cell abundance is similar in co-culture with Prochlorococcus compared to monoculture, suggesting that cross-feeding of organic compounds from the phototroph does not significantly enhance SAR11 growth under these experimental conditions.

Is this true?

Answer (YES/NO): NO